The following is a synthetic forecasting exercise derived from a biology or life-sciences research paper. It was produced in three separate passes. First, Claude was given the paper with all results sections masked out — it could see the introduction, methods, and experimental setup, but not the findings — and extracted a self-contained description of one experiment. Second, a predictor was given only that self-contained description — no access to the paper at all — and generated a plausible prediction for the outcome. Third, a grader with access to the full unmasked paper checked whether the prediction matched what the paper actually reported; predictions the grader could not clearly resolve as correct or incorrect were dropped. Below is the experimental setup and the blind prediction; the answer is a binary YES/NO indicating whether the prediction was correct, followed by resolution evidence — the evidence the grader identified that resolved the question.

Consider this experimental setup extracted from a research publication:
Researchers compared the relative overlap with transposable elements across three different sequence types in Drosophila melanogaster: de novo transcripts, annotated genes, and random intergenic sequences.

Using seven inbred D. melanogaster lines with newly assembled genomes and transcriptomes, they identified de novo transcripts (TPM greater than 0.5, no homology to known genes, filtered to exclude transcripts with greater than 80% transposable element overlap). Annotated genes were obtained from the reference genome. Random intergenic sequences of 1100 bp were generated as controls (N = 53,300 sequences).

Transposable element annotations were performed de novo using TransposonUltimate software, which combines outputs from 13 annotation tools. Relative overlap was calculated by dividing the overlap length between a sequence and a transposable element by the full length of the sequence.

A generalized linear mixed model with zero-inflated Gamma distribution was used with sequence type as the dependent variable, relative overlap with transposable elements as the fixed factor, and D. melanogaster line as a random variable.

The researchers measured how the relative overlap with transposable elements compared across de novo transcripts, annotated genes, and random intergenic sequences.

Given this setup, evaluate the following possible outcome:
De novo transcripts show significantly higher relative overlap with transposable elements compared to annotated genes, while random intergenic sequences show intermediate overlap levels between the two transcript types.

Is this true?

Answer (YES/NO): NO